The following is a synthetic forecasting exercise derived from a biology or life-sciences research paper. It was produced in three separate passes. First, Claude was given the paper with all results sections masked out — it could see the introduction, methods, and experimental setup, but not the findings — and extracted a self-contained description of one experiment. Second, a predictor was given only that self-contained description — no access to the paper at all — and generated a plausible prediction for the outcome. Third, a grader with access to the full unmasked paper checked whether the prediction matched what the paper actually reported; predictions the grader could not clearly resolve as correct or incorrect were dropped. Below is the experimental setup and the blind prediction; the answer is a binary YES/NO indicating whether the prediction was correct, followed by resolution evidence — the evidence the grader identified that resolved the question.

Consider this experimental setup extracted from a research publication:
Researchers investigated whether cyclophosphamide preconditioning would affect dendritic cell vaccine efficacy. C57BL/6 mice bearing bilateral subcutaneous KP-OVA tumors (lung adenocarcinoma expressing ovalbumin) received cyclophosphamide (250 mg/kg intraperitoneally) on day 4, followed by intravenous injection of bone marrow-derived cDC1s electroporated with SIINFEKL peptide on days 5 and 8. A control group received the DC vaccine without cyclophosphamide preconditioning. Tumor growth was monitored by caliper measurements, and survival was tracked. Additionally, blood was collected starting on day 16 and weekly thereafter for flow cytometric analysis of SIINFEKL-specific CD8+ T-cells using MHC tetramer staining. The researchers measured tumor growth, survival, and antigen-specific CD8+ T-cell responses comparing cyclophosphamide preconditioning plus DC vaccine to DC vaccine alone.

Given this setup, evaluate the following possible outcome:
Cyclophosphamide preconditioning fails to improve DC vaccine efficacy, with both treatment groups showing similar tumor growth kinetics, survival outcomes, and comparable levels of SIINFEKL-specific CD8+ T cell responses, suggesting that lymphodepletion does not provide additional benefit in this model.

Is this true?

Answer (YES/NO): NO